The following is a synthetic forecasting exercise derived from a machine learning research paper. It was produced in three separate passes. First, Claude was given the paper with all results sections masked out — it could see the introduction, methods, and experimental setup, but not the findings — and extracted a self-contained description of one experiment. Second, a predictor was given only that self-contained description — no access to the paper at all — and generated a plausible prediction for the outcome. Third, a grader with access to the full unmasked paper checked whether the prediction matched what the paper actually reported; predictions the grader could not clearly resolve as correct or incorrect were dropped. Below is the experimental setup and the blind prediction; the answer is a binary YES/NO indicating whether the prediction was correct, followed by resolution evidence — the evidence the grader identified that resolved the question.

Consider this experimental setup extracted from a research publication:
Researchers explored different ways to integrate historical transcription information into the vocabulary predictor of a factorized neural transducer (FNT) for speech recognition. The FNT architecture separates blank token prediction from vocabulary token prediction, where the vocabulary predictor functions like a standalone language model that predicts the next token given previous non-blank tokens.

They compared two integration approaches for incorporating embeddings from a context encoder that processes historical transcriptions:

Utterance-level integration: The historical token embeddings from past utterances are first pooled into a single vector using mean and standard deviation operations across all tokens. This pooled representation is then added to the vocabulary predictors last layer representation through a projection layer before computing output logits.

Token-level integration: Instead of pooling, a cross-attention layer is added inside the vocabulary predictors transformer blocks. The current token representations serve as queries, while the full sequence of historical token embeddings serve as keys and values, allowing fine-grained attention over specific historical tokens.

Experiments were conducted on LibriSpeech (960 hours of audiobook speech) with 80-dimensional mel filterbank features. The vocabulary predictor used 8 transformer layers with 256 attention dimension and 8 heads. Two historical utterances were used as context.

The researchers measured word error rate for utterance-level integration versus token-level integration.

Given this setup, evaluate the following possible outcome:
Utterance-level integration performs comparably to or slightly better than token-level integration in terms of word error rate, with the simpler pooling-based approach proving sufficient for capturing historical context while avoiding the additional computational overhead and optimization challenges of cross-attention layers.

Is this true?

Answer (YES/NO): NO